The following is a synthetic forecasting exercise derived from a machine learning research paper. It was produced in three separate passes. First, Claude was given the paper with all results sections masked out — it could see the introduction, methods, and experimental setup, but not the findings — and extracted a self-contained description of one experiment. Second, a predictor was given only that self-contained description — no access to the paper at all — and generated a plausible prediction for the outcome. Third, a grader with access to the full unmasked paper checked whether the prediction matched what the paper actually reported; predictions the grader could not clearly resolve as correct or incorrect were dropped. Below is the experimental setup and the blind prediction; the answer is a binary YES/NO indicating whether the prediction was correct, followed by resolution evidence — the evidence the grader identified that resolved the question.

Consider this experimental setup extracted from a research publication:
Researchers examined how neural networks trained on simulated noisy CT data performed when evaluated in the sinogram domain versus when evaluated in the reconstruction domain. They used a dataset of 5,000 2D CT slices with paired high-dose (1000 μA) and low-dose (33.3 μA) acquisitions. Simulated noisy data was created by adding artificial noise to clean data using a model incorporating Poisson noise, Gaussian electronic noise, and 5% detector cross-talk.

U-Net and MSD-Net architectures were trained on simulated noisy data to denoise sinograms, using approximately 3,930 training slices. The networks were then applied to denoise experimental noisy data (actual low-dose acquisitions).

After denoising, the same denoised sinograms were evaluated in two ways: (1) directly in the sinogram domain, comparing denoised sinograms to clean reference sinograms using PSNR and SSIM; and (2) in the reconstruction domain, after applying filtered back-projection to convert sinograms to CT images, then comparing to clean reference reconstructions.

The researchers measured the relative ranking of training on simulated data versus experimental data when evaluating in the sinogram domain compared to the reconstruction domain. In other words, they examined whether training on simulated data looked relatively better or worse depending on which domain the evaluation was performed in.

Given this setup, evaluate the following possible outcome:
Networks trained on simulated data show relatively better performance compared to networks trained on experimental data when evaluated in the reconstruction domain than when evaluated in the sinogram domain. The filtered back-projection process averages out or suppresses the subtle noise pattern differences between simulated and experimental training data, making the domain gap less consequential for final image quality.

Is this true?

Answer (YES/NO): NO